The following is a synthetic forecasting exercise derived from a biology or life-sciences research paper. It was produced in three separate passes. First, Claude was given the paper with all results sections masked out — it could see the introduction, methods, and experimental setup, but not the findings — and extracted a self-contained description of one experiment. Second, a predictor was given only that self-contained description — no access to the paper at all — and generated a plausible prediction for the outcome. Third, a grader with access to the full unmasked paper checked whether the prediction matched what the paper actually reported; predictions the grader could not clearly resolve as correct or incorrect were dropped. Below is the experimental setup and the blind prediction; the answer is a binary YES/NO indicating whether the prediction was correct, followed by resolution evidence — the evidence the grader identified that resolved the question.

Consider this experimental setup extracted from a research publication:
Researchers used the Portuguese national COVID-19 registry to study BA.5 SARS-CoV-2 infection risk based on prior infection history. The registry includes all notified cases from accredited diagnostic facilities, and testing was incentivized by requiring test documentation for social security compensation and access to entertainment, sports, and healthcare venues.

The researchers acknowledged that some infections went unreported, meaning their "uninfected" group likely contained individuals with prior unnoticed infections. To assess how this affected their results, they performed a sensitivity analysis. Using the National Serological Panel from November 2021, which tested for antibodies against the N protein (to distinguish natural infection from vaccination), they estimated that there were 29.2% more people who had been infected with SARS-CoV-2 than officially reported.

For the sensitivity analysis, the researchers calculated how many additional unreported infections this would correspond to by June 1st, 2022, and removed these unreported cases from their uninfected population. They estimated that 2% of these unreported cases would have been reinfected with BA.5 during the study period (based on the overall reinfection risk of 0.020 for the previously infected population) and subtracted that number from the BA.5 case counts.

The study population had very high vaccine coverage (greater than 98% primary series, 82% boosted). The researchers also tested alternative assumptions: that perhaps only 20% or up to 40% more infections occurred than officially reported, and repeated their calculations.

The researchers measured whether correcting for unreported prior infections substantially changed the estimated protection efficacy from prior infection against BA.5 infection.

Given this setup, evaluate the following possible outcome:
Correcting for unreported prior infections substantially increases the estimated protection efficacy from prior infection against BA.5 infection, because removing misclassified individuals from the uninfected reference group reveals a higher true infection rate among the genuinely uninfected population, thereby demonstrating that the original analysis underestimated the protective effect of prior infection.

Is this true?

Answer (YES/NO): NO